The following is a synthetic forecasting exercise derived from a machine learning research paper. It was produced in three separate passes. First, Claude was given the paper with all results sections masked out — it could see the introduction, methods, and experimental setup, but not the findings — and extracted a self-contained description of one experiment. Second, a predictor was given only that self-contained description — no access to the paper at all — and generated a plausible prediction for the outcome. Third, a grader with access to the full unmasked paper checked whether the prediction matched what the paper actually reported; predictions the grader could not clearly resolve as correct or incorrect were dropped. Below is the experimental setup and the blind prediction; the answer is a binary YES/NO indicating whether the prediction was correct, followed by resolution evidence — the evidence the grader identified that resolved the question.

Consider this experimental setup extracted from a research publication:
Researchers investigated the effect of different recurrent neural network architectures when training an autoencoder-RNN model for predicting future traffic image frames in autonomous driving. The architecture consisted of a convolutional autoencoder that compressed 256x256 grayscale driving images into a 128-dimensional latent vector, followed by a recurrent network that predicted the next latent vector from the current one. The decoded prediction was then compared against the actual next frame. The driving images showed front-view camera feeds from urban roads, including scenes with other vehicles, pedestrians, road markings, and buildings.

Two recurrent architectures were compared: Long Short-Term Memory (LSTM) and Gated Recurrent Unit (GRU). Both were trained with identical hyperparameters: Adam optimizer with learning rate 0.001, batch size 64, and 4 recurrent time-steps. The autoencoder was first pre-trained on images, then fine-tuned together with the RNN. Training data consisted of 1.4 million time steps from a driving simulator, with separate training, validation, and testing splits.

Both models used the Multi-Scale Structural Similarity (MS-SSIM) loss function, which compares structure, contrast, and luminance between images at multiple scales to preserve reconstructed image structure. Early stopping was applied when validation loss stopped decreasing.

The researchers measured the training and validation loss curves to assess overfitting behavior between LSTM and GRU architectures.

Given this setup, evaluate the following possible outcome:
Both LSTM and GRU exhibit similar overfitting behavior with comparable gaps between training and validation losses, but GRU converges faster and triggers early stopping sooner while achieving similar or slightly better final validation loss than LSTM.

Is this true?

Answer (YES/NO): NO